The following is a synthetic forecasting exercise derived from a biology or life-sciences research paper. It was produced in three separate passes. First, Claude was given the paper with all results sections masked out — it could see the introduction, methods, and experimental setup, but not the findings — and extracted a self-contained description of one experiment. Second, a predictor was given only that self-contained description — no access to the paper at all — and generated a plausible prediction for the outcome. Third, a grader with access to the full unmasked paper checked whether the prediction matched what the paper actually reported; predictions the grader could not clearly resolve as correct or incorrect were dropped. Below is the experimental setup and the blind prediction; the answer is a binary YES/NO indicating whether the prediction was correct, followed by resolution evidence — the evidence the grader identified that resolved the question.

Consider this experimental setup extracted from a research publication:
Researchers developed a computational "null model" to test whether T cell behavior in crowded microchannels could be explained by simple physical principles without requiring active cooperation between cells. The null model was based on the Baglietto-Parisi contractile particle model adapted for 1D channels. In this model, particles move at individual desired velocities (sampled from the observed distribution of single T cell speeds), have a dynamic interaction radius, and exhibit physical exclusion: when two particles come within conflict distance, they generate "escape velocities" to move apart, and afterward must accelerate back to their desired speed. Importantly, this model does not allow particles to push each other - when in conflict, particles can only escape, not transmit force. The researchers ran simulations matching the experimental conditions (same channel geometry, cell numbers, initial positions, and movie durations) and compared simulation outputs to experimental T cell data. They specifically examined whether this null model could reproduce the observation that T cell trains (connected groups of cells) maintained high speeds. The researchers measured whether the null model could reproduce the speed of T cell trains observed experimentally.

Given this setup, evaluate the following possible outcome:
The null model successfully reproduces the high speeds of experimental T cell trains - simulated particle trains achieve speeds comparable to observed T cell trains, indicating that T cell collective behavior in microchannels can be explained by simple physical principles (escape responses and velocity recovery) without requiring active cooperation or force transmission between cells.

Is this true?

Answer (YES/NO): NO